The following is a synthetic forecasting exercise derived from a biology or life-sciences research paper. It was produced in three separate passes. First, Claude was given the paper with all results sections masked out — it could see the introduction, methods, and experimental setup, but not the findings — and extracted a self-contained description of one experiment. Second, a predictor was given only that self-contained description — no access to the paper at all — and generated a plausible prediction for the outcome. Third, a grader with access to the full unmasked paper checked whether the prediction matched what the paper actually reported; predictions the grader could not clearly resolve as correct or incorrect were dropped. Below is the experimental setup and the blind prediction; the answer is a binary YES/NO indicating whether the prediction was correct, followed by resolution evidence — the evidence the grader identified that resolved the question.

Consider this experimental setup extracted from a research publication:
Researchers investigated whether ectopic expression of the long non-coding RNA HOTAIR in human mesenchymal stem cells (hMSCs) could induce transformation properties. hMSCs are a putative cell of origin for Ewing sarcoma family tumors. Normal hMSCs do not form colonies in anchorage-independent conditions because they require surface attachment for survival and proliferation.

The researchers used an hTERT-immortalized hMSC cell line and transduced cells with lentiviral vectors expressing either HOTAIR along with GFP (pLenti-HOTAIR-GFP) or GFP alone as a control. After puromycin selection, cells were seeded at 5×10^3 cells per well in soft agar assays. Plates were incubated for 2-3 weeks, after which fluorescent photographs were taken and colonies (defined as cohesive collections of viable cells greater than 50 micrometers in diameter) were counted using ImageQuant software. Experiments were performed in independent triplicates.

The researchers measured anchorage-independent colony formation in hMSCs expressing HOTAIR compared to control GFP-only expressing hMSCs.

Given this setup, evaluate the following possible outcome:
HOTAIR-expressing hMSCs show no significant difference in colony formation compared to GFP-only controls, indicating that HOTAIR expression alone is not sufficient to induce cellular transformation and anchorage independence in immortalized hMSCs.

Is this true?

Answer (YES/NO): NO